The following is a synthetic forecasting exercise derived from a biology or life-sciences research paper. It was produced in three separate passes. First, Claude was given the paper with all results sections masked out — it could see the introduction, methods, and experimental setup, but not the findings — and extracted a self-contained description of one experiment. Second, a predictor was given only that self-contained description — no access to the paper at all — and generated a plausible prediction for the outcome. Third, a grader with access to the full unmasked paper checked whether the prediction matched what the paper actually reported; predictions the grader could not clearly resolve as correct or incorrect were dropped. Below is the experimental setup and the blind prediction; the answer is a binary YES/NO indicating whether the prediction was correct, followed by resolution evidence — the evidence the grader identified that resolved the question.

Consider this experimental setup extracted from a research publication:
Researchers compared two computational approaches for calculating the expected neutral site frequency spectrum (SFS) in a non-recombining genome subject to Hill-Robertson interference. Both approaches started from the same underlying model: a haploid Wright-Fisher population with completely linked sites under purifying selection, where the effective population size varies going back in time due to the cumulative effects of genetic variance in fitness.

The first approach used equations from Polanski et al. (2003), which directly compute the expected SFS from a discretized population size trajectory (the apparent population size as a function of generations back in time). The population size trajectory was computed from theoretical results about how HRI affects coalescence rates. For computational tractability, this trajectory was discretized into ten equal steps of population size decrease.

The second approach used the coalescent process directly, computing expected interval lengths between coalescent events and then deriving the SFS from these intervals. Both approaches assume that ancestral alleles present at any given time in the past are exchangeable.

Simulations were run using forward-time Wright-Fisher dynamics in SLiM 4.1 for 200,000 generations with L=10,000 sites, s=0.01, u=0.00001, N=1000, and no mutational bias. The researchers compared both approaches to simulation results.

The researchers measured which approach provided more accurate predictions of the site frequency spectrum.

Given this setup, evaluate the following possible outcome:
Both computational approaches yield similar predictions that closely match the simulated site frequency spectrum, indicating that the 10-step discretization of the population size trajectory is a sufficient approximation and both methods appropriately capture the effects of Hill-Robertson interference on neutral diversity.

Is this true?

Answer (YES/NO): NO